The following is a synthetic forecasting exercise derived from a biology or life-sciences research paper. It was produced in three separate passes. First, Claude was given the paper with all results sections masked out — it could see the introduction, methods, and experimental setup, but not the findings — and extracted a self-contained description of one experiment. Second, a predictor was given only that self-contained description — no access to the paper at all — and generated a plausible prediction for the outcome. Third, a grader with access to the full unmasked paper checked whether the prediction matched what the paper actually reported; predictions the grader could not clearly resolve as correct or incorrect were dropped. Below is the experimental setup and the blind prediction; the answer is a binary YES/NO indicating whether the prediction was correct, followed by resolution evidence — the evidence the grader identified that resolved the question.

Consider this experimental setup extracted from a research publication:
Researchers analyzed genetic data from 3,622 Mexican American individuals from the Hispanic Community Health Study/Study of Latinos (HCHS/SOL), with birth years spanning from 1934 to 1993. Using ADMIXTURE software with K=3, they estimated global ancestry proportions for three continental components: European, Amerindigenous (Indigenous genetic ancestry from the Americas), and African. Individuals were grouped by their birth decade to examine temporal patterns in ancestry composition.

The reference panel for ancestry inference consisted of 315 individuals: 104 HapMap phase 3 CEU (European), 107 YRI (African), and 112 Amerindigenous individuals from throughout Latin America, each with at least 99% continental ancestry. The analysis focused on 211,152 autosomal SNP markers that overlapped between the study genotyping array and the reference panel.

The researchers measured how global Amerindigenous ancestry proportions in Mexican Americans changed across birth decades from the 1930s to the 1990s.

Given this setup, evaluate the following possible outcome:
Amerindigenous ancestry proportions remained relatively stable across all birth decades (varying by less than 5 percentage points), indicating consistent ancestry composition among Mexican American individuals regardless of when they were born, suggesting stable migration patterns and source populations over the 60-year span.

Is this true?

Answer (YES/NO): NO